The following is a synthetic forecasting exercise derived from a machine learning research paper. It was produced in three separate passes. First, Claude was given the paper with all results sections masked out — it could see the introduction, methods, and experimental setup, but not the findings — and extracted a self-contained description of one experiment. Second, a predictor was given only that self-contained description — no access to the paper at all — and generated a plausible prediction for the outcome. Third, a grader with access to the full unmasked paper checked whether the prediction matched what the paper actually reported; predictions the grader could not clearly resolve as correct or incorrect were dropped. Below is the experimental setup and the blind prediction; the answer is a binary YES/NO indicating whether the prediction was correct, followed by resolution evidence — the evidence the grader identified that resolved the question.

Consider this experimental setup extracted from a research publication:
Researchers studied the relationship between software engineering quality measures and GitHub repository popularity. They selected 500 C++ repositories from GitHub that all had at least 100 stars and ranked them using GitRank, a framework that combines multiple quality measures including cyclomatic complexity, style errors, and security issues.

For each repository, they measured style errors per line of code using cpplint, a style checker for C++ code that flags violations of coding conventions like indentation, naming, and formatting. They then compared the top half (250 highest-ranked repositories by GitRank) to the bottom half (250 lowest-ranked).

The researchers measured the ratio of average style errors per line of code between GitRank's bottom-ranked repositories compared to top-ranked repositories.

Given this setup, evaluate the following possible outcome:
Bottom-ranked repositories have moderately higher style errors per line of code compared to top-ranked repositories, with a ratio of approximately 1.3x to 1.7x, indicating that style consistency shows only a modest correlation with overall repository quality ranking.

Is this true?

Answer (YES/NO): NO